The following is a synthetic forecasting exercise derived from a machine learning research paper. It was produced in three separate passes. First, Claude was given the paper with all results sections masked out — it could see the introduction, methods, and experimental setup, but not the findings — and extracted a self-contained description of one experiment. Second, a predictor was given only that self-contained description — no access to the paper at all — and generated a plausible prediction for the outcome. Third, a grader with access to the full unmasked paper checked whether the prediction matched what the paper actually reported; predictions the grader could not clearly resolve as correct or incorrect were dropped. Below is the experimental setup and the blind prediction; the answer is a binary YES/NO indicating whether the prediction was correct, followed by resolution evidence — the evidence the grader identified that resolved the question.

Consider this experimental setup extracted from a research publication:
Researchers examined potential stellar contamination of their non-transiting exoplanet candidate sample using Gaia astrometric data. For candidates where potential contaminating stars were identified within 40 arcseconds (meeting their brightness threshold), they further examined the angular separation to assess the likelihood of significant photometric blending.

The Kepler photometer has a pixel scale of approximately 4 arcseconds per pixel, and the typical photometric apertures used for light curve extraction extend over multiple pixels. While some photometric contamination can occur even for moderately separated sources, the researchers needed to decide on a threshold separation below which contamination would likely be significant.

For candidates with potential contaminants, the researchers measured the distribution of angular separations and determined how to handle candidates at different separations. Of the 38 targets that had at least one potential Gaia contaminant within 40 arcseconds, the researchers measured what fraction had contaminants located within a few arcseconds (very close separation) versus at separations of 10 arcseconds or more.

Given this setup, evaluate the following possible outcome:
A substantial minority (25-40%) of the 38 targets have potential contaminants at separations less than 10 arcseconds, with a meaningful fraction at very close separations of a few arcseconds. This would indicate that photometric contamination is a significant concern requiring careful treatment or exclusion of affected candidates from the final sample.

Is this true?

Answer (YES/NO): YES